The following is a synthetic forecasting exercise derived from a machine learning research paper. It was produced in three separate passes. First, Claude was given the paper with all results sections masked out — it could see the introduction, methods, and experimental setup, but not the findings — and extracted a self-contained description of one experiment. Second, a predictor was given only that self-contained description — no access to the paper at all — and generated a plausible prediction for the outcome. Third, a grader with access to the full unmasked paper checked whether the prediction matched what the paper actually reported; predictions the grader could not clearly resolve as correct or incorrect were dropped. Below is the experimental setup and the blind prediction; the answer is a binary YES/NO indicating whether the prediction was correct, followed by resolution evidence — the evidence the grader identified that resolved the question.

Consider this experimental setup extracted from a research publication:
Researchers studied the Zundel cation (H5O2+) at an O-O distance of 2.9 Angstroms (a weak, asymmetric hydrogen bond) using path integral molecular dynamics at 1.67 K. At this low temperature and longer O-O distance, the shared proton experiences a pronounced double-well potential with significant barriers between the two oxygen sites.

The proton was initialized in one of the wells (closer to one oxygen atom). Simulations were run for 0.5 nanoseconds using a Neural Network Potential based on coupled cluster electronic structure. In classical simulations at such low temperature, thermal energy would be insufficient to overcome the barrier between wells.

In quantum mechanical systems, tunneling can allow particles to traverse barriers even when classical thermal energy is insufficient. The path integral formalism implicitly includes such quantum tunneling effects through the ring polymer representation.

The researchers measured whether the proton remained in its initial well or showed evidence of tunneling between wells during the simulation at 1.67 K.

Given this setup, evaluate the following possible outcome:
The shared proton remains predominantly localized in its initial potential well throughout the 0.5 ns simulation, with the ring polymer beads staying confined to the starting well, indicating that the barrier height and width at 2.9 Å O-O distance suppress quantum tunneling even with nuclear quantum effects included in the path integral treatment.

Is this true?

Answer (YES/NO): NO